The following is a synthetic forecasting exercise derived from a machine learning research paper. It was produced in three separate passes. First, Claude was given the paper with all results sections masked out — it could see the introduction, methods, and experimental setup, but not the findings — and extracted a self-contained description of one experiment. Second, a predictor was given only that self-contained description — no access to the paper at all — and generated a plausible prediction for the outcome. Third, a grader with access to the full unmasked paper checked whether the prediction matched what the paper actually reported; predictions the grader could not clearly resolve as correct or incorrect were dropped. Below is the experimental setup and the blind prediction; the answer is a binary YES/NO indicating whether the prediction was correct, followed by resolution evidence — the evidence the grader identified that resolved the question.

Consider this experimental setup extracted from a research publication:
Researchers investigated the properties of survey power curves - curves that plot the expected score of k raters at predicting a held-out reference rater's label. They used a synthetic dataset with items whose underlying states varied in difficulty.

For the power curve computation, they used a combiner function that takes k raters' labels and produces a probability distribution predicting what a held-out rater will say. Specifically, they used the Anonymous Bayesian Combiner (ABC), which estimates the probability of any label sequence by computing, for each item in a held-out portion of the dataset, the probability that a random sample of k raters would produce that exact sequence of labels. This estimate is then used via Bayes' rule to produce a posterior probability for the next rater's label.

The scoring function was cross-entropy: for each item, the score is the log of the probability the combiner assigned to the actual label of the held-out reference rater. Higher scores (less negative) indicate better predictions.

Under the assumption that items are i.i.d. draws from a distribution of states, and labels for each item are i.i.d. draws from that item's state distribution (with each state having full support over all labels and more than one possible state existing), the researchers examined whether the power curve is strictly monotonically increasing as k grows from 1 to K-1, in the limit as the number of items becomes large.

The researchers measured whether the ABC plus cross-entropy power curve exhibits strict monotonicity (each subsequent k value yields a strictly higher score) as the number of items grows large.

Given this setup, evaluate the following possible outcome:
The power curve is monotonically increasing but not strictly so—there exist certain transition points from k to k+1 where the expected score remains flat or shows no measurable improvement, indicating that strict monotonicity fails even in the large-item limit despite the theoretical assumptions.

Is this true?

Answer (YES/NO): NO